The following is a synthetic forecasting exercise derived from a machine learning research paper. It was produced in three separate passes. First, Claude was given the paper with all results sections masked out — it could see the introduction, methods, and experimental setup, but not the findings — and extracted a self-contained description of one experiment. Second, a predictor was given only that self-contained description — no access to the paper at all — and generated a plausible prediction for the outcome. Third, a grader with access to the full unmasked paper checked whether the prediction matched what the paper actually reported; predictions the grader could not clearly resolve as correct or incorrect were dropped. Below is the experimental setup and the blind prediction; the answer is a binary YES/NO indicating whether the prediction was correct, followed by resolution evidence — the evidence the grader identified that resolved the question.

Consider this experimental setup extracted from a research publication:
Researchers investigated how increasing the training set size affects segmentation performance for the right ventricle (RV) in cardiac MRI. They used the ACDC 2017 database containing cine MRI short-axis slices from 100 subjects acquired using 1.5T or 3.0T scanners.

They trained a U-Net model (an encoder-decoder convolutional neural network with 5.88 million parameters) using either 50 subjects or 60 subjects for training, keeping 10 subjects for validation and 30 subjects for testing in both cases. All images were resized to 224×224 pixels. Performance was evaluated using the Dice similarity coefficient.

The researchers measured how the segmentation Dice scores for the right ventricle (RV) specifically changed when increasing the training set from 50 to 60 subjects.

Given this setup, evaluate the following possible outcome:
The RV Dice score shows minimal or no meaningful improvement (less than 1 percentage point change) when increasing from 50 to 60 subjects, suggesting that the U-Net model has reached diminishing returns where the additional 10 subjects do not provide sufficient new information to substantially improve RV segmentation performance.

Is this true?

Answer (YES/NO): NO